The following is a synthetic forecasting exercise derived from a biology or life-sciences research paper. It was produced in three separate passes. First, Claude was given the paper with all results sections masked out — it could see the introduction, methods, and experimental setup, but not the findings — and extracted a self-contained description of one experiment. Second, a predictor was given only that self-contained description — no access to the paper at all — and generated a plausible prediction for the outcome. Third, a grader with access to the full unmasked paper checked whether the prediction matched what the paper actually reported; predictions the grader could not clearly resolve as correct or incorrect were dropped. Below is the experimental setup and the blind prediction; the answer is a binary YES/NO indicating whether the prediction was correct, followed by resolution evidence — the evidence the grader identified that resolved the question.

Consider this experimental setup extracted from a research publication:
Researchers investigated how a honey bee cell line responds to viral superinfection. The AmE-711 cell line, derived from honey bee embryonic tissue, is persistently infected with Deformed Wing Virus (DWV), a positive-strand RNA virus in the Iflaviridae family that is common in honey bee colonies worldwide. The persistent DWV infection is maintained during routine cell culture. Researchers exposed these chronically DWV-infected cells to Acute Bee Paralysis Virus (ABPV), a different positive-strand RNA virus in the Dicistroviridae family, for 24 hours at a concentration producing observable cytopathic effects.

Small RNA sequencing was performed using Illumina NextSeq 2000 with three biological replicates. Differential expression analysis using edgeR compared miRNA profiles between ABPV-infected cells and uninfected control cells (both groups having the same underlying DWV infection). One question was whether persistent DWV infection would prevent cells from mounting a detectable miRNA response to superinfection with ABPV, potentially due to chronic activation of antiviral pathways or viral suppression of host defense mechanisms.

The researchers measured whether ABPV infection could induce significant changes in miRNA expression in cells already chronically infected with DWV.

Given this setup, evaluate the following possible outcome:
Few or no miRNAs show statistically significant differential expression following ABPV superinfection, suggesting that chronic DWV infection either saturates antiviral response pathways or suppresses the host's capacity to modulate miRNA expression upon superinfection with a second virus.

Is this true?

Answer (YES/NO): NO